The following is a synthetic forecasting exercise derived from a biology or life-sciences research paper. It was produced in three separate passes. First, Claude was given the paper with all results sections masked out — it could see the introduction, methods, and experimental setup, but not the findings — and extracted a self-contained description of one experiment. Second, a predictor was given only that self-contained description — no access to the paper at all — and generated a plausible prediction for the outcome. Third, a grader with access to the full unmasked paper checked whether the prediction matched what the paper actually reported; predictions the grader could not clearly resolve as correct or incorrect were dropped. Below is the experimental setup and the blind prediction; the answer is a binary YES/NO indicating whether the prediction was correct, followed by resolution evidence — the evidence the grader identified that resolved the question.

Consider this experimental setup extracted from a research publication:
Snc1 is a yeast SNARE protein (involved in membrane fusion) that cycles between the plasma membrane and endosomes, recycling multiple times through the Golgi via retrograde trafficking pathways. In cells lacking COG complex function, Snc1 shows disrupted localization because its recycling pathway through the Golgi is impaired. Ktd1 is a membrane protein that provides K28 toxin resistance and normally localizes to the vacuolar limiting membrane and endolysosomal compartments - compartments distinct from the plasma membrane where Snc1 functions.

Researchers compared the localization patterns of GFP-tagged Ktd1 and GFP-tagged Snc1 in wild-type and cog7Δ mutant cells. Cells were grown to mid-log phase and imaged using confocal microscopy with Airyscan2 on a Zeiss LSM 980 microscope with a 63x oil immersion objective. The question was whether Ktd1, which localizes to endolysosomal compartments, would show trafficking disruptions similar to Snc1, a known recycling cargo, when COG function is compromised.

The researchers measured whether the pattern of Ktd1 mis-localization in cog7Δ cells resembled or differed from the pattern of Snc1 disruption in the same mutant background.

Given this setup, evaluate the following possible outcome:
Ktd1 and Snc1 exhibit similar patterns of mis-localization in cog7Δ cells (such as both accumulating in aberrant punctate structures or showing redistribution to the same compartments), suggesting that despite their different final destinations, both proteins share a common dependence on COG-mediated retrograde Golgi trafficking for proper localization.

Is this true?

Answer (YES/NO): YES